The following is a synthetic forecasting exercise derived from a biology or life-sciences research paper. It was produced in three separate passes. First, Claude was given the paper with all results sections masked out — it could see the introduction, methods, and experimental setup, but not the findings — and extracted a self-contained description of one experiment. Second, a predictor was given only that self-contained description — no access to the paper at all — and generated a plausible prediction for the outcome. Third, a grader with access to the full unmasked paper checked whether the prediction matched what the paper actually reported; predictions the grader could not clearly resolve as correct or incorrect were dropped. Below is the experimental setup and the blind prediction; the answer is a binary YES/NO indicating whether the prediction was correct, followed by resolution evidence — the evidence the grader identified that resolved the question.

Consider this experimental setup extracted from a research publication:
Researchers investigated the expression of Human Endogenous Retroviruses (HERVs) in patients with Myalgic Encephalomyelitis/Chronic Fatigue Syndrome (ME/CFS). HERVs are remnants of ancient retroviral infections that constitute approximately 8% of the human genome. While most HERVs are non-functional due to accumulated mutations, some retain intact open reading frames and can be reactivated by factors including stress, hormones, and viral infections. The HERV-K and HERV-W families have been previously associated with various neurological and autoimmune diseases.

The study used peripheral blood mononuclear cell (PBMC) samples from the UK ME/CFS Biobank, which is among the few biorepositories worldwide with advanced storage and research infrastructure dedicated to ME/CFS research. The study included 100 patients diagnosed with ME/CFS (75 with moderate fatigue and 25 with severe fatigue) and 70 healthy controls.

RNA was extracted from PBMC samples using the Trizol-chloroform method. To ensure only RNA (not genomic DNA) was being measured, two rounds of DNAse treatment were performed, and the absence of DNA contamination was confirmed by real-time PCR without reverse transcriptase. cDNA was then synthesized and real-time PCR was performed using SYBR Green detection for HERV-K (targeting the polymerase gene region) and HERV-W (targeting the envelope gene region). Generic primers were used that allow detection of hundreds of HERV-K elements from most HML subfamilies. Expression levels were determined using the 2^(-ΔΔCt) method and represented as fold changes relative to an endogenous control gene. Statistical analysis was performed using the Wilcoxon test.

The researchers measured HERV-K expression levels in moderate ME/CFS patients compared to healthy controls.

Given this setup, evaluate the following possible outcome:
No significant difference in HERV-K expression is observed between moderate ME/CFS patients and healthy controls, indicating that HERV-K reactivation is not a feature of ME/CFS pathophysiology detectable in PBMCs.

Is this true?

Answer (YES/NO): NO